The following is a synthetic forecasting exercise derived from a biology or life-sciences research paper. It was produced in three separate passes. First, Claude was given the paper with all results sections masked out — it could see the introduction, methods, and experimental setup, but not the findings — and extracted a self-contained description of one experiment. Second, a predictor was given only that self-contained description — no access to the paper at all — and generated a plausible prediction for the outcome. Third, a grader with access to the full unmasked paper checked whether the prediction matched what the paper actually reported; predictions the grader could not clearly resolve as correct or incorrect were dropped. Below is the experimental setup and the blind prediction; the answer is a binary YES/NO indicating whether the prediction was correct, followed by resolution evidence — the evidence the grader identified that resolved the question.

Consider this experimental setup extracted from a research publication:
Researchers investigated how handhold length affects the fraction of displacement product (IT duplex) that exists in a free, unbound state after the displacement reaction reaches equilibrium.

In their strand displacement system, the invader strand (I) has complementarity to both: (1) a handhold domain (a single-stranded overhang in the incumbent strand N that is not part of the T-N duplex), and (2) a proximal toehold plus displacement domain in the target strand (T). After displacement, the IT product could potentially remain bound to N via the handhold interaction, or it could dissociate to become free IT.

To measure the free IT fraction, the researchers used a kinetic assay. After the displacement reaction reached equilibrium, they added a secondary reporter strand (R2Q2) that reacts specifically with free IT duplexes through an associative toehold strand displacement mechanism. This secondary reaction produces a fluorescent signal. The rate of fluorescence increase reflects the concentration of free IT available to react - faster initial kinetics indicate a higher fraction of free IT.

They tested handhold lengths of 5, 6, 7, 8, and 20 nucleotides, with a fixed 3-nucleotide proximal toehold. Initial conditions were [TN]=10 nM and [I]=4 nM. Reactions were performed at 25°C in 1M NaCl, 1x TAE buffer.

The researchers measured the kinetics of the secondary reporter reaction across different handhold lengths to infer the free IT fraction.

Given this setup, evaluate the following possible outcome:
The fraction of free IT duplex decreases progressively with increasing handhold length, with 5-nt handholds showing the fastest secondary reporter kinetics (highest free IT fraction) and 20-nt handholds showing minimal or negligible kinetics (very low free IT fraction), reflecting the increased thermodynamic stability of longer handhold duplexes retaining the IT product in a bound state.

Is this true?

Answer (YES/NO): NO